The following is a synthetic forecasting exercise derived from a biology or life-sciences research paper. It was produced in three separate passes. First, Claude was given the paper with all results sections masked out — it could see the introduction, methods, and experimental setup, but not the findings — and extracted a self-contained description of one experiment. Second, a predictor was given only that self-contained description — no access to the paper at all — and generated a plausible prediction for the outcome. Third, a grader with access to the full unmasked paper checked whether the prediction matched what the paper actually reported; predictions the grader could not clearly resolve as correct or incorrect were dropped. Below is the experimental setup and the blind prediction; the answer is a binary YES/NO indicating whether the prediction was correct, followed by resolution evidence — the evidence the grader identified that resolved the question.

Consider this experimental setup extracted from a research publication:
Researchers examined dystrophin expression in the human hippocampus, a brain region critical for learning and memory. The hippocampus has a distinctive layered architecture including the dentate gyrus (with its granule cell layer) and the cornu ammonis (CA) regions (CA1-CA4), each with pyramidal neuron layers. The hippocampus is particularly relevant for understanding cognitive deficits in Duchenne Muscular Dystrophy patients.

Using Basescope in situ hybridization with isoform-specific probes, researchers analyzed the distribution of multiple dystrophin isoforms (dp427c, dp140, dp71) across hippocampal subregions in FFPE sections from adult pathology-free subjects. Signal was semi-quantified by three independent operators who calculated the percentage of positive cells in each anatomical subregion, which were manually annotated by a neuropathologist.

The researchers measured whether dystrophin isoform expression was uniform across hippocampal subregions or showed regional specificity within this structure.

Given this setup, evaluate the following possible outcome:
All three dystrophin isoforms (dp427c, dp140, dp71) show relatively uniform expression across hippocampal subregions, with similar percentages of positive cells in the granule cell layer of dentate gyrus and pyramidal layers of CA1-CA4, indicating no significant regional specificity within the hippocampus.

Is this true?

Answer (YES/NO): NO